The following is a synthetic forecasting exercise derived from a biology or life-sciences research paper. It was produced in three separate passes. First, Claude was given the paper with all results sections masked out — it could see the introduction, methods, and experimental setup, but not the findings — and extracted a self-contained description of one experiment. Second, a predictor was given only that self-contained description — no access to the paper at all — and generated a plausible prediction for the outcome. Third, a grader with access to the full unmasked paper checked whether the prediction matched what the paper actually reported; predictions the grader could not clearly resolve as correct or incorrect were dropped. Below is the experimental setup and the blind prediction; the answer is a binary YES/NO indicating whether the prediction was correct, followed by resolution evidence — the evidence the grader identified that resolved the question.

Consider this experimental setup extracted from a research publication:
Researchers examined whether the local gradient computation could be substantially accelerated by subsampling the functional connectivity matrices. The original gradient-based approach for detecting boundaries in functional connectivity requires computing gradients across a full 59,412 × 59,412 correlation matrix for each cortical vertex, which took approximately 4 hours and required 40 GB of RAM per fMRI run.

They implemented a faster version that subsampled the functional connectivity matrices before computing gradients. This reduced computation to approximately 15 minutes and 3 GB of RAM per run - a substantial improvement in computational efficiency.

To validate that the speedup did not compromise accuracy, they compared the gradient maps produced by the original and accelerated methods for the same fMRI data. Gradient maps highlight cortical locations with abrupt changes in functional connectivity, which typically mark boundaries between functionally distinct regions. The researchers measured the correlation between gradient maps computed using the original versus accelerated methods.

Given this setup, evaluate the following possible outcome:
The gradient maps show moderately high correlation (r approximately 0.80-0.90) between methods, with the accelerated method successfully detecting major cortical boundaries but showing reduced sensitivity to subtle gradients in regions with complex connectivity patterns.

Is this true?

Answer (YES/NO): NO